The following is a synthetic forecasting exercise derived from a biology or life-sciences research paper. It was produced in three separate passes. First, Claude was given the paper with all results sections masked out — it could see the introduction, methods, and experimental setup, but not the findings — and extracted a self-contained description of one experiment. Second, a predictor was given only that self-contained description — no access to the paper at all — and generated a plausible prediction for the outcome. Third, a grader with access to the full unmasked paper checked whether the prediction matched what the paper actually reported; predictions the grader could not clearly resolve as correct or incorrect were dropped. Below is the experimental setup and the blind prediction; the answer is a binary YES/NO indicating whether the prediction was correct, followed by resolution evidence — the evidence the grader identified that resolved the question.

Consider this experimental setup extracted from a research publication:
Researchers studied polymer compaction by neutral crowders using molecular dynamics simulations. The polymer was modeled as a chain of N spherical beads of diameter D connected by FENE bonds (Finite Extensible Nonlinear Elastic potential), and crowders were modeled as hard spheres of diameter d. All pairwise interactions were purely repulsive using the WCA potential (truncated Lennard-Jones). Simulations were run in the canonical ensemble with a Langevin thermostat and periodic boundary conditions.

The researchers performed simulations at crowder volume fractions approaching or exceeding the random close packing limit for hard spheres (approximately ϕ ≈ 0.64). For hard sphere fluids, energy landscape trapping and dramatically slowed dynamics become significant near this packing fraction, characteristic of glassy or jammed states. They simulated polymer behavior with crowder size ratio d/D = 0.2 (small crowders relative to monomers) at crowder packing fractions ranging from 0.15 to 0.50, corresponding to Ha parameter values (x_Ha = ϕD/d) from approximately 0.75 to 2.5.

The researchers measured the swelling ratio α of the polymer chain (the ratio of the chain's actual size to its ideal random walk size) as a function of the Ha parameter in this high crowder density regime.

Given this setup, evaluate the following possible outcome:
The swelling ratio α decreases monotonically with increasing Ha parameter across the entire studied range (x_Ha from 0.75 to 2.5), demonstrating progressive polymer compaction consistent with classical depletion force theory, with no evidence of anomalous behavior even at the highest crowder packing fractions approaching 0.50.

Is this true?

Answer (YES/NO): NO